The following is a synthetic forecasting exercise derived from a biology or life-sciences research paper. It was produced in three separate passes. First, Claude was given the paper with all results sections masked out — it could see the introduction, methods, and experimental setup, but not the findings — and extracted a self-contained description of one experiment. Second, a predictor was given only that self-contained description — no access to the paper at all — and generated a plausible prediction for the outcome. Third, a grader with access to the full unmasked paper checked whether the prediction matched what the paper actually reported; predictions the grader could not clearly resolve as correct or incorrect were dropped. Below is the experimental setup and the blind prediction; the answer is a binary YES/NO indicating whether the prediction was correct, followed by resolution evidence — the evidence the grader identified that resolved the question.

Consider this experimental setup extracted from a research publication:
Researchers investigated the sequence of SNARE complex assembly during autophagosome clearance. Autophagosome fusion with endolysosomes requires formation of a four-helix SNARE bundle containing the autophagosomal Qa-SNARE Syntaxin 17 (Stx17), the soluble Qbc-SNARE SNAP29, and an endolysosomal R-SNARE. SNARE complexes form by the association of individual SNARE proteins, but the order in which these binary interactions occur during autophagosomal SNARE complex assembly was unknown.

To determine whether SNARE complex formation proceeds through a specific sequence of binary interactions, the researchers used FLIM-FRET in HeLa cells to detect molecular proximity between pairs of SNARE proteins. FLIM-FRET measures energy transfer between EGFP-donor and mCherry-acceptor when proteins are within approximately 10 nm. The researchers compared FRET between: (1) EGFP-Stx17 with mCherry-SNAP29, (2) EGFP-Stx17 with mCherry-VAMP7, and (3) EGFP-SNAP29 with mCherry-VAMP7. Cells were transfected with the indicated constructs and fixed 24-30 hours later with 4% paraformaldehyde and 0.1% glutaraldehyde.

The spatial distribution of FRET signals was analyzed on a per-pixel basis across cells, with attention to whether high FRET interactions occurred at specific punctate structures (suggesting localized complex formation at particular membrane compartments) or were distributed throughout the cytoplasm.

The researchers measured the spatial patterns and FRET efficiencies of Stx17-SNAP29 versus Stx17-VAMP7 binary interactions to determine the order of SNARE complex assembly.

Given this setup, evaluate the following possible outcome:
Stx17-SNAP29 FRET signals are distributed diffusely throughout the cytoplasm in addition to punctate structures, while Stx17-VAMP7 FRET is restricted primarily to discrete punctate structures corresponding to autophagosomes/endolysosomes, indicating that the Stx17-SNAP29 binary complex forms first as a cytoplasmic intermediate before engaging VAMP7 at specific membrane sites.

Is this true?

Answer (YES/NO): NO